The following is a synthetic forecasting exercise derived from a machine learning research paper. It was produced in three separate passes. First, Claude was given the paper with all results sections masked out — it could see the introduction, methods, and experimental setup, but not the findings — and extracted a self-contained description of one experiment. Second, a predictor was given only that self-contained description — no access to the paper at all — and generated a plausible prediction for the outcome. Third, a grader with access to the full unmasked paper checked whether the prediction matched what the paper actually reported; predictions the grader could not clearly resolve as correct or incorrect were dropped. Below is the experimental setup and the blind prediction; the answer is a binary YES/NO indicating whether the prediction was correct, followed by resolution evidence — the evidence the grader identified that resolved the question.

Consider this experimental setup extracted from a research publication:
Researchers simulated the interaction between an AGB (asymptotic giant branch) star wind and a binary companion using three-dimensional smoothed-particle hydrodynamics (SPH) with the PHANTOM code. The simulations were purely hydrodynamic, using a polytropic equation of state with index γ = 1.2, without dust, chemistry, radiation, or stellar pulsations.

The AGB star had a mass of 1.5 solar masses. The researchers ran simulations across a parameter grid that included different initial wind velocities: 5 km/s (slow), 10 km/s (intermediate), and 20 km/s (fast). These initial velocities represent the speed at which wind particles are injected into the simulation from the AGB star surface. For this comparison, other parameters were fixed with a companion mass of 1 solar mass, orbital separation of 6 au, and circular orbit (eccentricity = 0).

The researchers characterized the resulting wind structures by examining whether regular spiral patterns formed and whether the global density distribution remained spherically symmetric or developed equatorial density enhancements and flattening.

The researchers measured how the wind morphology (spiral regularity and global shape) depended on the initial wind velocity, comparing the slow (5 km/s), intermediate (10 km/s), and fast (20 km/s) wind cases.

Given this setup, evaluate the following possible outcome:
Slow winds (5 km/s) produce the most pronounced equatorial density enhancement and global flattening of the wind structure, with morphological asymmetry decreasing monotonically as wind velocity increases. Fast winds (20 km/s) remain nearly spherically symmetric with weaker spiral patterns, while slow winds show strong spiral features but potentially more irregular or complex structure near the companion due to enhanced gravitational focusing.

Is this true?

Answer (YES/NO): NO